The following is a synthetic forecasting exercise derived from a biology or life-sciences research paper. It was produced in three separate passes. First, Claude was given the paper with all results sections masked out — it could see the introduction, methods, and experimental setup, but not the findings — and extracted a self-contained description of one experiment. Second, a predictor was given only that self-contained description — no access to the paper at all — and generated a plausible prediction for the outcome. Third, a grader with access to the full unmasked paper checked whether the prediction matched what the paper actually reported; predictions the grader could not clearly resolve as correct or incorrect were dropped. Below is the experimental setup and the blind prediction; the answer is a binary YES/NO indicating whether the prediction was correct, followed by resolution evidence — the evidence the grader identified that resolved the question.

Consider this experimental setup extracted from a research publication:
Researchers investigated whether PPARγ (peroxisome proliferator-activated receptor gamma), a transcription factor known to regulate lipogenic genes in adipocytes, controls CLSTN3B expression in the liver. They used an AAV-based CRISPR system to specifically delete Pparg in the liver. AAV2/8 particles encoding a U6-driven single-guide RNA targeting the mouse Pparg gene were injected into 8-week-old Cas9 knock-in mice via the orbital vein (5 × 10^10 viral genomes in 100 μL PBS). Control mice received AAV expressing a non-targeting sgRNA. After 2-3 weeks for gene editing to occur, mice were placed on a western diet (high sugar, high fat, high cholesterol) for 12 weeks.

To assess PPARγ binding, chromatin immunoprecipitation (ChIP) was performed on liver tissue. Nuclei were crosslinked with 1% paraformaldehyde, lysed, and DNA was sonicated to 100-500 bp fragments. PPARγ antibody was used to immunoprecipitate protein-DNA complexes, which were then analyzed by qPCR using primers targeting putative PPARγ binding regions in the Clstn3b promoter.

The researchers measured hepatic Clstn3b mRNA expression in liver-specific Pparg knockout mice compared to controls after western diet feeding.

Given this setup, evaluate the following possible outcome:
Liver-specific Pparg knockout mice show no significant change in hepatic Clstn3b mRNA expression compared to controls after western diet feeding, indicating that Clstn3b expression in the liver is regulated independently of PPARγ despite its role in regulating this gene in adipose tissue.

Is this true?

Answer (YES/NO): NO